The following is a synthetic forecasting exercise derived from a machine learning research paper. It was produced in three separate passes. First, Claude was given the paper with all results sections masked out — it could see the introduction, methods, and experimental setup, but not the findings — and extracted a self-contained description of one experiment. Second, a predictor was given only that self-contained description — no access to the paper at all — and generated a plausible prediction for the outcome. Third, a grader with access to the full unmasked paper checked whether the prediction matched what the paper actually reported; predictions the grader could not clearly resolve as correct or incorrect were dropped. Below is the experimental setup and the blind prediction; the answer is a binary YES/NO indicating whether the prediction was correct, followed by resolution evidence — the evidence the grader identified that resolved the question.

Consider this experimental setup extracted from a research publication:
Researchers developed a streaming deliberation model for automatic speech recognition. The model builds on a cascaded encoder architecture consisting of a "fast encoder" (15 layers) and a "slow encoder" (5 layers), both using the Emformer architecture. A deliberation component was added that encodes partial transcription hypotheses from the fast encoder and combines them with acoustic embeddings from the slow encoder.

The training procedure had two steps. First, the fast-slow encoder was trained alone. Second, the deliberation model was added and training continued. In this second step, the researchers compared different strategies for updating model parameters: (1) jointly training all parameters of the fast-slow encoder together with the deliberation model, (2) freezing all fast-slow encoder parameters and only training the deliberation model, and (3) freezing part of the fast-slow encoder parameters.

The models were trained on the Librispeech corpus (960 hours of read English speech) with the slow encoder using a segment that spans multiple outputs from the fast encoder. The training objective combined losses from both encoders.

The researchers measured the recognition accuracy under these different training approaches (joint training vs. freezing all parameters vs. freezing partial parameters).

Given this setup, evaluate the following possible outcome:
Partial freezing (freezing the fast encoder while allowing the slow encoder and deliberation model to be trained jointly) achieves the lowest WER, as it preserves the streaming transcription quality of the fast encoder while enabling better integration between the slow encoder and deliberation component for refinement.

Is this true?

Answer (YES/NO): NO